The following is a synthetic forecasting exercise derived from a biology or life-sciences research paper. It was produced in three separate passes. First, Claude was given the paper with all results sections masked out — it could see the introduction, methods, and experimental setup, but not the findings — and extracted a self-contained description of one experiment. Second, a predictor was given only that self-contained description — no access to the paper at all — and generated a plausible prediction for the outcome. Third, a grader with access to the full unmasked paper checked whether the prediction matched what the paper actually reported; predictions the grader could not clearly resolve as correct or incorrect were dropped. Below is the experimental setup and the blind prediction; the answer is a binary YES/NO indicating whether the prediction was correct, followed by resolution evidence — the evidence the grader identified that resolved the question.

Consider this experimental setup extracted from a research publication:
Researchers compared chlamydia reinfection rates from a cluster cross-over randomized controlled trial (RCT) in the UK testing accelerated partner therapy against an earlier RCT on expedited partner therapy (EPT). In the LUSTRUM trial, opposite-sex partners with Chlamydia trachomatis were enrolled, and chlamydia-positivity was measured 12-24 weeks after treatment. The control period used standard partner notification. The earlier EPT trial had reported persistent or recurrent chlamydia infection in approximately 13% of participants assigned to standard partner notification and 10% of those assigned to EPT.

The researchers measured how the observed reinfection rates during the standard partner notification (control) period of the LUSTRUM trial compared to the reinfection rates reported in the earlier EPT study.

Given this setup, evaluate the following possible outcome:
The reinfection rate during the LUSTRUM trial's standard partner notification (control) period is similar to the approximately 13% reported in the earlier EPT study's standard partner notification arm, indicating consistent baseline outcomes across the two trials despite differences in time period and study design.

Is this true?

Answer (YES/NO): NO